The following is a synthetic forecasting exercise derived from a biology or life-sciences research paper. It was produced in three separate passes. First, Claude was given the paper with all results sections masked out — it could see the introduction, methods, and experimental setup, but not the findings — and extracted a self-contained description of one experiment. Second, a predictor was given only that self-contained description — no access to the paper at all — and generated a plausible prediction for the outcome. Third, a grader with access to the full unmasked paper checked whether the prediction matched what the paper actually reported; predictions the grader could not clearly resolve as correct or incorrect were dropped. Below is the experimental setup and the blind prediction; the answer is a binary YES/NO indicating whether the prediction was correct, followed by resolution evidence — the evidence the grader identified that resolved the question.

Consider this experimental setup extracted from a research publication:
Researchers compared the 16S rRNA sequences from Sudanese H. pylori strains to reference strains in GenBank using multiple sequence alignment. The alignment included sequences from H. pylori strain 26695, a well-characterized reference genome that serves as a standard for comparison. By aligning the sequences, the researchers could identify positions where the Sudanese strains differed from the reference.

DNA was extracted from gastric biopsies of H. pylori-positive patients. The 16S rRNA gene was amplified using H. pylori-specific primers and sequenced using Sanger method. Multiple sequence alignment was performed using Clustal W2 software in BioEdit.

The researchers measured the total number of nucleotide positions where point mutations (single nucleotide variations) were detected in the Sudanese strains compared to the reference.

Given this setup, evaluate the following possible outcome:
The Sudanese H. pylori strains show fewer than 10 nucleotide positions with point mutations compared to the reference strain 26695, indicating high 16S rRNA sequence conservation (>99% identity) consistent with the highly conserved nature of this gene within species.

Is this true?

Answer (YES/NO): YES